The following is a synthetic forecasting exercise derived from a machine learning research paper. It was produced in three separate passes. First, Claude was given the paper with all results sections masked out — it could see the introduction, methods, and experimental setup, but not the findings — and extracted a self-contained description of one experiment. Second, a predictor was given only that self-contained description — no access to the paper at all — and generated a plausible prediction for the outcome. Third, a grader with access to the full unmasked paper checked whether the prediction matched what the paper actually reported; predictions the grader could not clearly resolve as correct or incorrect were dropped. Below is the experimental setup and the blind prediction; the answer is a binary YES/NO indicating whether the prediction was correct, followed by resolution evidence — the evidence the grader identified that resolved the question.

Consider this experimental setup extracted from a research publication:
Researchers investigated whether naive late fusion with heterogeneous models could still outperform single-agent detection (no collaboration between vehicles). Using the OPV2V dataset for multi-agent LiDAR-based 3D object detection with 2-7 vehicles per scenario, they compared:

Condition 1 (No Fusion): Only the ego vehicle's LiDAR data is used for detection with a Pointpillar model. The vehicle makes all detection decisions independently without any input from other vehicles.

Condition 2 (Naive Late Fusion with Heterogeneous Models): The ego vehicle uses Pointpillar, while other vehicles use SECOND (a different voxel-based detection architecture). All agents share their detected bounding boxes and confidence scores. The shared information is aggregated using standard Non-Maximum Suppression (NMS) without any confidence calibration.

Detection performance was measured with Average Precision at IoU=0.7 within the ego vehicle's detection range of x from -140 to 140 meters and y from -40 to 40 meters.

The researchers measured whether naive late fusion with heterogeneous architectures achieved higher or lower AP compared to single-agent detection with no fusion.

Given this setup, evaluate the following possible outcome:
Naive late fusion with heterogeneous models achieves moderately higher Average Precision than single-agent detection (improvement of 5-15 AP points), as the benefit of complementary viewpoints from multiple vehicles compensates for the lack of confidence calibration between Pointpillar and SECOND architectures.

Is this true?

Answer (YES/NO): NO